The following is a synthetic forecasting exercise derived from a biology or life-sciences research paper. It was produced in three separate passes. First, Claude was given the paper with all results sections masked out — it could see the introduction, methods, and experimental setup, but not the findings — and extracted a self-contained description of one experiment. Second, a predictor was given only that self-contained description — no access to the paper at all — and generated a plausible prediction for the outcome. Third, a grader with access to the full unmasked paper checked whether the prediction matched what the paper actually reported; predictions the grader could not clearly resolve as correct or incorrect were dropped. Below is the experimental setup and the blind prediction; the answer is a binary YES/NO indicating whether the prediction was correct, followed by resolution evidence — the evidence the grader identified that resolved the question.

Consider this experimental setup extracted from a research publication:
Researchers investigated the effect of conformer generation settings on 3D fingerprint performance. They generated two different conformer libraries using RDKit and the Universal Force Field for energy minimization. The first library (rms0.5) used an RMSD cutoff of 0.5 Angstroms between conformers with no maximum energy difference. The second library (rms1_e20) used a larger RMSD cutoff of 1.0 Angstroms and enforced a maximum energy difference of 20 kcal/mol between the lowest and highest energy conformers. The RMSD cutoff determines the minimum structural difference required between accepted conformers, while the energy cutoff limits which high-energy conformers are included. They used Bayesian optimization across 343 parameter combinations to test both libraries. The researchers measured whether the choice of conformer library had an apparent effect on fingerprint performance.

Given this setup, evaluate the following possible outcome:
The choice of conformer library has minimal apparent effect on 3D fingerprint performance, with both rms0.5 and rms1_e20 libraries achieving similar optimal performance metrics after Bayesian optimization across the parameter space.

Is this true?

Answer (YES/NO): YES